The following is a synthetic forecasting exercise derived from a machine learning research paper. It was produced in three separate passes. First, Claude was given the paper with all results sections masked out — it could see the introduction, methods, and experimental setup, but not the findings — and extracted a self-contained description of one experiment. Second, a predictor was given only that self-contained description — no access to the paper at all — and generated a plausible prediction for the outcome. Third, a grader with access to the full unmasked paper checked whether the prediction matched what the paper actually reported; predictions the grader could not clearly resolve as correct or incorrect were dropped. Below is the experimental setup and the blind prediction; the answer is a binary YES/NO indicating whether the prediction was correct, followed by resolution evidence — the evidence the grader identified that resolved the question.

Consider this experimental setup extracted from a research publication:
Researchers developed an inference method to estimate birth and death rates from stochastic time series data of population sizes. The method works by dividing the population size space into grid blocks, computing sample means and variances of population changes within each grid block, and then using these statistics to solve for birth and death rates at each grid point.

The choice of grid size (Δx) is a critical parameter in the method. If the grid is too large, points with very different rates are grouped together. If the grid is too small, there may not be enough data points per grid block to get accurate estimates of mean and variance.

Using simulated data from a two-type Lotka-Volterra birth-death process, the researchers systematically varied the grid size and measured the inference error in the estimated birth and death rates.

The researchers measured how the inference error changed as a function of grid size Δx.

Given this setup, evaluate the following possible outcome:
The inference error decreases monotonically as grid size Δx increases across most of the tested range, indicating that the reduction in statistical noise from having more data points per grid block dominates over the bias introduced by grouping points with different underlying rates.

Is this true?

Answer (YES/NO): NO